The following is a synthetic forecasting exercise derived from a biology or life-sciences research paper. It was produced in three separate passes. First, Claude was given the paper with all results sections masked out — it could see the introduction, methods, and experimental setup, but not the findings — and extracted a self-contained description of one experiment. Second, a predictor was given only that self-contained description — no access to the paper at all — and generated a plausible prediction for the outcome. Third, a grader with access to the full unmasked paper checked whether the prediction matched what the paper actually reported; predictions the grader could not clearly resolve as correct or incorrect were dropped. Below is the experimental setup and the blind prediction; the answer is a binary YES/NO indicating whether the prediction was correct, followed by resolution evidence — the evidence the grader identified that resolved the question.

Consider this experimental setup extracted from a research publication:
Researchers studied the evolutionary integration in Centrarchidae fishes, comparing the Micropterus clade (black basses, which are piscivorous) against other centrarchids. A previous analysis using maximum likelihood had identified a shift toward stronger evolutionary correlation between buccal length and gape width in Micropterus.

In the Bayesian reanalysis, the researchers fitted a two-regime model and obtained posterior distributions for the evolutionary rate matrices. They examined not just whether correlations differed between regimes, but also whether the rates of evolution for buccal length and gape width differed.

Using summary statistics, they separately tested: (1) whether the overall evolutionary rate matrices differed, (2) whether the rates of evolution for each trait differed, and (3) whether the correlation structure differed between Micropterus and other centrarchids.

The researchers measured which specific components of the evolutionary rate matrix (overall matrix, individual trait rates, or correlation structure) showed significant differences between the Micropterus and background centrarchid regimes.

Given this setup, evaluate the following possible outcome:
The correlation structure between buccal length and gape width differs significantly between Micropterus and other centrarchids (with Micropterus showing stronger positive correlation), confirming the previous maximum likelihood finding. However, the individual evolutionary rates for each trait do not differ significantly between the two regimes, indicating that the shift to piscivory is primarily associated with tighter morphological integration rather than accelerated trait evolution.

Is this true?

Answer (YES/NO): NO